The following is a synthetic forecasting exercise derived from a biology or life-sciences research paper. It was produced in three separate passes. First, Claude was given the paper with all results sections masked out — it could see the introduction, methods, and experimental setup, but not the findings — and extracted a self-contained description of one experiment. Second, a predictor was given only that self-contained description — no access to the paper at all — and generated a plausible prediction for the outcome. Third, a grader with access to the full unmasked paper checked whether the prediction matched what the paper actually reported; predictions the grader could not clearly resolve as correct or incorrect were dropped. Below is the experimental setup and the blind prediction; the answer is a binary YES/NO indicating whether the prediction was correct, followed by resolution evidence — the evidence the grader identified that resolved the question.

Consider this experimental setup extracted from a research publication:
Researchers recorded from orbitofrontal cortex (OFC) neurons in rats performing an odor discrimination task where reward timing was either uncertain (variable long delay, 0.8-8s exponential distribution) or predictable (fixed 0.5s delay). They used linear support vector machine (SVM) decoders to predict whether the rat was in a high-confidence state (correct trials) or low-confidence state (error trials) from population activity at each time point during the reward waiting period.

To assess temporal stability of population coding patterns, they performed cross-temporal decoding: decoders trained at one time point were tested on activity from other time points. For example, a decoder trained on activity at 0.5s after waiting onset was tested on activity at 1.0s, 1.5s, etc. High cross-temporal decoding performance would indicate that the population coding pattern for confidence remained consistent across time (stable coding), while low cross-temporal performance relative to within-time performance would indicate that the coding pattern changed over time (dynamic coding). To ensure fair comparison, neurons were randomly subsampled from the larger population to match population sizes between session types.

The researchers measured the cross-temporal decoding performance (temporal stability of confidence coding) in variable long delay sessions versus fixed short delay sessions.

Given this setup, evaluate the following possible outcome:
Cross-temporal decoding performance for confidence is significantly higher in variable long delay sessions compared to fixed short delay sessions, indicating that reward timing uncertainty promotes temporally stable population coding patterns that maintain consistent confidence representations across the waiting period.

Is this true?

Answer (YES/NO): YES